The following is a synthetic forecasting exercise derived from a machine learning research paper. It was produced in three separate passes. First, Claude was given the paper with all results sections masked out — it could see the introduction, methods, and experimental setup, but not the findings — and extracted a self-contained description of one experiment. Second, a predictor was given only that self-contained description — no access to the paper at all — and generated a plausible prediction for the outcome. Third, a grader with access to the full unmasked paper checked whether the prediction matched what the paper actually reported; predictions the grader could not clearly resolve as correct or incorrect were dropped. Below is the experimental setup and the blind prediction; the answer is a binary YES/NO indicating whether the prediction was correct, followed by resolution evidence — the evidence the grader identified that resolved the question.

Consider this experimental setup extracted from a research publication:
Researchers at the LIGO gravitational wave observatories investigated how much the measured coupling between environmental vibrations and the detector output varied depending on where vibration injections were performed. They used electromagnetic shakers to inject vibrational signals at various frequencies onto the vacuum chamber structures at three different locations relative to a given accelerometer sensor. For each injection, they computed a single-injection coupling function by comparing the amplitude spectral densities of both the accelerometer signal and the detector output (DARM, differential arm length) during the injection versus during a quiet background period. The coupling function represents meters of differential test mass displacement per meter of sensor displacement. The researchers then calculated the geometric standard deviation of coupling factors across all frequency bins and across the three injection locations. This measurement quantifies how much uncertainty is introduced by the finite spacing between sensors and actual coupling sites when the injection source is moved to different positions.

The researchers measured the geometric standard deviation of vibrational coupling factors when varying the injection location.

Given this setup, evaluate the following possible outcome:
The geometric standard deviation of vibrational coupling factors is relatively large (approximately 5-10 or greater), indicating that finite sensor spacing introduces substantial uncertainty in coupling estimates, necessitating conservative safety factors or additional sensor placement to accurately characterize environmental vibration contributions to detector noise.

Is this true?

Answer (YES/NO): NO